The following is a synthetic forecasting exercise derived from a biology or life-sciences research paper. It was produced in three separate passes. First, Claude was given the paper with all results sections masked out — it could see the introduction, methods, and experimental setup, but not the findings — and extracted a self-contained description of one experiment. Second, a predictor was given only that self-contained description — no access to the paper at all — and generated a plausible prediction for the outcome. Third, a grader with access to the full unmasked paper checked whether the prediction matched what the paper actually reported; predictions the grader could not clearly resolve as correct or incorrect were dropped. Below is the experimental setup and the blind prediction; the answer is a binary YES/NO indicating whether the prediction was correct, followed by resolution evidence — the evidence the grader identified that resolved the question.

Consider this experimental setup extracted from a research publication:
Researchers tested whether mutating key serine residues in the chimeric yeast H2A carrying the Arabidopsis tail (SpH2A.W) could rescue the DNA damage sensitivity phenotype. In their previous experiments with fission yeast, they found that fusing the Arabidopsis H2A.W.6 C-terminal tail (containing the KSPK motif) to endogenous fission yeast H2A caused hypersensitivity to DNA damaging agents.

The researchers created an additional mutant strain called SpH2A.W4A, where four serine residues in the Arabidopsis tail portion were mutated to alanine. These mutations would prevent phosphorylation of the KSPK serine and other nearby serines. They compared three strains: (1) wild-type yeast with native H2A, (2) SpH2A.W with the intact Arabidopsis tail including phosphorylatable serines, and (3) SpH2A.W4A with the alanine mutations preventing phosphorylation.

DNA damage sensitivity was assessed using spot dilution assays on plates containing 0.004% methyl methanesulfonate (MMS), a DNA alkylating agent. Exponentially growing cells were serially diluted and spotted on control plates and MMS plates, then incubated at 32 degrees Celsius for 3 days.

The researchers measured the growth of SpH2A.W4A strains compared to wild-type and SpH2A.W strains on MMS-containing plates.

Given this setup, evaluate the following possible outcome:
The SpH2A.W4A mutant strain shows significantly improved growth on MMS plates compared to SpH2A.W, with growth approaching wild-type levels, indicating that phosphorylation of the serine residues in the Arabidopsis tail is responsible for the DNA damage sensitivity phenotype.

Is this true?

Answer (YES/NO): YES